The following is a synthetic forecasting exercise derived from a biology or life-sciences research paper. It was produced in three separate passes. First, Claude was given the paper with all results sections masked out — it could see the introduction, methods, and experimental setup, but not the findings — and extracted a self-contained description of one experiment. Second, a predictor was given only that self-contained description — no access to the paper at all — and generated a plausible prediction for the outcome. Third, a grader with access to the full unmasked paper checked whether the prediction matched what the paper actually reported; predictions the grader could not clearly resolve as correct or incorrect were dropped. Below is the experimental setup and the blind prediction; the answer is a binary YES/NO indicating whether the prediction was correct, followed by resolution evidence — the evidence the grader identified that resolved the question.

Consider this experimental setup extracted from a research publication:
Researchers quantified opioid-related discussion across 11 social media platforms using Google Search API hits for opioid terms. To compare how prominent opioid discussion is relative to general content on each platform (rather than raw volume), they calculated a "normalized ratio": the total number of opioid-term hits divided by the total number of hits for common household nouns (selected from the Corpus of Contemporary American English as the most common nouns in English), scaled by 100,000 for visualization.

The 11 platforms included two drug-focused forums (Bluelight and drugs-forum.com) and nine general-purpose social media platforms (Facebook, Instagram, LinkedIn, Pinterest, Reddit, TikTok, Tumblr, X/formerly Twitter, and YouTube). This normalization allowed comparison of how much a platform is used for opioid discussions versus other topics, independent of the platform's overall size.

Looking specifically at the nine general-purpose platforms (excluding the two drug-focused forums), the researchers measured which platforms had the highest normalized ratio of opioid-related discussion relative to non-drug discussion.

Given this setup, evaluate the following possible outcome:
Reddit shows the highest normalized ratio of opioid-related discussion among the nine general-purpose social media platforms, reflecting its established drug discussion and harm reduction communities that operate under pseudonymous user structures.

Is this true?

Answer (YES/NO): NO